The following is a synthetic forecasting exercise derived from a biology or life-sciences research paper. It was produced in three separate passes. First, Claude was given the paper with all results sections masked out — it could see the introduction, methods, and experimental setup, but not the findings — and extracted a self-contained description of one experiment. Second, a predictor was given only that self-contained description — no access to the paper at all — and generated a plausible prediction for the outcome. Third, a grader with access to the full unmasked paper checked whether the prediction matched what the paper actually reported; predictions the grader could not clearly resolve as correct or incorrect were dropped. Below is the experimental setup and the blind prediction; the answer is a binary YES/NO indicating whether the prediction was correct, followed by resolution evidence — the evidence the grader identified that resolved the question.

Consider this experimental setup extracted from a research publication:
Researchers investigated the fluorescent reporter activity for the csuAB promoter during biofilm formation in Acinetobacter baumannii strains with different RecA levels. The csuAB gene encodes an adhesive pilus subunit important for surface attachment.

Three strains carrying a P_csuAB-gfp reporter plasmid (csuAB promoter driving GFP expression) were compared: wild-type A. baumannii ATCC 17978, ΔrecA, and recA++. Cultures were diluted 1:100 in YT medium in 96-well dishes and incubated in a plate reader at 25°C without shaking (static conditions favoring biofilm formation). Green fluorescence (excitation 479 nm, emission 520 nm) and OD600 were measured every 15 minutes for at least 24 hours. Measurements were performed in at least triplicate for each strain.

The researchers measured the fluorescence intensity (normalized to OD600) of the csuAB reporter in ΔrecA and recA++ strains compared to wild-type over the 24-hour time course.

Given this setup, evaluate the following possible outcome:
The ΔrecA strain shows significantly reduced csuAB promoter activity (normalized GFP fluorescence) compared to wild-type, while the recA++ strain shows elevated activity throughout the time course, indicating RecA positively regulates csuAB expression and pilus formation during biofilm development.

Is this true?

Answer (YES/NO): NO